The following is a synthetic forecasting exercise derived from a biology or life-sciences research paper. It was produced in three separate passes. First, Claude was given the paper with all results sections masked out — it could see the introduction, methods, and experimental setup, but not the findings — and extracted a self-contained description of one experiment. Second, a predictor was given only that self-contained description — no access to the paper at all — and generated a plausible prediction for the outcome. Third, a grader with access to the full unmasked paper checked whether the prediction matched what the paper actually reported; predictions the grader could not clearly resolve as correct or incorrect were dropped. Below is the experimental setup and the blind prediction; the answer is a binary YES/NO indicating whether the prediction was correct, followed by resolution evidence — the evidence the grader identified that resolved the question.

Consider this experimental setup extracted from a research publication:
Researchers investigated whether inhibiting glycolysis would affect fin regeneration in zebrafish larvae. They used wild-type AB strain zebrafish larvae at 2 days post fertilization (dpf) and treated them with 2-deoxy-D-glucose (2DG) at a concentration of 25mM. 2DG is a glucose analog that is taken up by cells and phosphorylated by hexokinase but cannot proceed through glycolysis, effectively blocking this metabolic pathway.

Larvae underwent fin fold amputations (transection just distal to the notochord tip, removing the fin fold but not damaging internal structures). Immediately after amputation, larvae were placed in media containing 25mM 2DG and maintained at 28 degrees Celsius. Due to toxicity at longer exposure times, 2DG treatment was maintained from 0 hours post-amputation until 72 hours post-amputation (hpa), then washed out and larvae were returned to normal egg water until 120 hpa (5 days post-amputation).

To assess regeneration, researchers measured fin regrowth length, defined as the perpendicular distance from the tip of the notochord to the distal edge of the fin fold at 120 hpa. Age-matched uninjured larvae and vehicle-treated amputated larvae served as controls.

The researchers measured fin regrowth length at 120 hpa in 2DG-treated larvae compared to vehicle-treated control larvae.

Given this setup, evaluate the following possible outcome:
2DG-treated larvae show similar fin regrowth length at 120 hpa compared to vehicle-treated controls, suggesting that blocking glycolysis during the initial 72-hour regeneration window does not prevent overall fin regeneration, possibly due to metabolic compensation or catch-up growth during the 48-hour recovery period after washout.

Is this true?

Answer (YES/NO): YES